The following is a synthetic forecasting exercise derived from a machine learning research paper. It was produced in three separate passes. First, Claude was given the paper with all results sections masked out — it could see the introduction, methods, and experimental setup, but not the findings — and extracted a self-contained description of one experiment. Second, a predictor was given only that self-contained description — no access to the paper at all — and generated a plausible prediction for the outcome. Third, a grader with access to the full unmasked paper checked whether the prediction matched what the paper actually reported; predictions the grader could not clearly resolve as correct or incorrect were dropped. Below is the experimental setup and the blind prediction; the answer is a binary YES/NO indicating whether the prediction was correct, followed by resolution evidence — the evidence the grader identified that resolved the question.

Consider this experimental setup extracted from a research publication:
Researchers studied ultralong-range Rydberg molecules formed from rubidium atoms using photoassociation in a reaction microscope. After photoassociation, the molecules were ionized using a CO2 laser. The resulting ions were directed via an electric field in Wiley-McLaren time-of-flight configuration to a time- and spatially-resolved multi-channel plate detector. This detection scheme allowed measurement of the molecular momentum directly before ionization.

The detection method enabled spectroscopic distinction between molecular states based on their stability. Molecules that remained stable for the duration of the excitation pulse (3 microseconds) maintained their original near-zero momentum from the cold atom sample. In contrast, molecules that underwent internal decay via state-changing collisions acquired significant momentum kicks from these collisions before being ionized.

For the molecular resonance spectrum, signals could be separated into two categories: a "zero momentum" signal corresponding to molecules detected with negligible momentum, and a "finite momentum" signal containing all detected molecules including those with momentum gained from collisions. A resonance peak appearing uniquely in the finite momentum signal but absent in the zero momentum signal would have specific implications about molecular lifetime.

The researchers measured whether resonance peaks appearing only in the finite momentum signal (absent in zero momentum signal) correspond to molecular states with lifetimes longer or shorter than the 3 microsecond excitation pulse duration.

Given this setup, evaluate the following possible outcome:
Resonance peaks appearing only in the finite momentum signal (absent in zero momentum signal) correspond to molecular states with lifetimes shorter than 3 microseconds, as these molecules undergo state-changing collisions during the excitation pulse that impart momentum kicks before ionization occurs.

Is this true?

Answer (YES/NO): YES